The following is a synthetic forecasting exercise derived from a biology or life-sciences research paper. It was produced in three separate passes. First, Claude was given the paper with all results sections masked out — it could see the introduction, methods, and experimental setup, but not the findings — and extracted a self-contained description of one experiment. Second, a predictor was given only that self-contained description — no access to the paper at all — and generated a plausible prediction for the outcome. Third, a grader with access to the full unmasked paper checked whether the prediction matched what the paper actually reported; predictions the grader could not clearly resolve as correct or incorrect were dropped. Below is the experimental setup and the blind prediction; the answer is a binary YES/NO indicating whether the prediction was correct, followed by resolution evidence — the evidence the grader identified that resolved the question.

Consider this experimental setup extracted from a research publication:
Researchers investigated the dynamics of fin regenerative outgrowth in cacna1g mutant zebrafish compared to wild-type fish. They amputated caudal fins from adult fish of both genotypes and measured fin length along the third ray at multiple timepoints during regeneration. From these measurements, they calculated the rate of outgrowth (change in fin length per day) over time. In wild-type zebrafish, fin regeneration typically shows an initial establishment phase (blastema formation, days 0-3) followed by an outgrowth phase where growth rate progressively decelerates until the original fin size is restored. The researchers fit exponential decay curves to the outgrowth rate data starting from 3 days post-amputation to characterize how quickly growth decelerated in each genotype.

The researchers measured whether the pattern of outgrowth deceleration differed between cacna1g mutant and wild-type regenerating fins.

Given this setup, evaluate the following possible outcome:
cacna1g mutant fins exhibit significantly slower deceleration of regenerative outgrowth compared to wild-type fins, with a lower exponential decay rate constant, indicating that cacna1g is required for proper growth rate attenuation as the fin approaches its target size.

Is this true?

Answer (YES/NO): YES